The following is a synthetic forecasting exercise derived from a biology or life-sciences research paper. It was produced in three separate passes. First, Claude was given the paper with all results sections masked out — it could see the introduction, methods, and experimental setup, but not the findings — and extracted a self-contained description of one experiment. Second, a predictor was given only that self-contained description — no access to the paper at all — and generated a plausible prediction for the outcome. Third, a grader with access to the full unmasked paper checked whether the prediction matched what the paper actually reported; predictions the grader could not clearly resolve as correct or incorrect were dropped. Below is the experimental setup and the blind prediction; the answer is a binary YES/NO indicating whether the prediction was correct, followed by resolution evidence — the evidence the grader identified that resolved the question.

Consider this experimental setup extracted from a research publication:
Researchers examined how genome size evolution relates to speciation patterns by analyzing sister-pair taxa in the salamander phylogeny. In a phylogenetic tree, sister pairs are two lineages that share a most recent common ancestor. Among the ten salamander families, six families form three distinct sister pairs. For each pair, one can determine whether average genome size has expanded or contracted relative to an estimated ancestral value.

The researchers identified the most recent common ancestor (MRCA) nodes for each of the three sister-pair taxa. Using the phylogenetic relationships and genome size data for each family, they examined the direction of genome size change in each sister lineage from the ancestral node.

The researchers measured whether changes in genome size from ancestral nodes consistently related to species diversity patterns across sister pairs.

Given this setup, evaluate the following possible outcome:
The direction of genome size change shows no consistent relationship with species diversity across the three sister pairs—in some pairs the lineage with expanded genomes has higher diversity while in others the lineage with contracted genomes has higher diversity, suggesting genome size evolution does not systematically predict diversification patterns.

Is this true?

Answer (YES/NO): NO